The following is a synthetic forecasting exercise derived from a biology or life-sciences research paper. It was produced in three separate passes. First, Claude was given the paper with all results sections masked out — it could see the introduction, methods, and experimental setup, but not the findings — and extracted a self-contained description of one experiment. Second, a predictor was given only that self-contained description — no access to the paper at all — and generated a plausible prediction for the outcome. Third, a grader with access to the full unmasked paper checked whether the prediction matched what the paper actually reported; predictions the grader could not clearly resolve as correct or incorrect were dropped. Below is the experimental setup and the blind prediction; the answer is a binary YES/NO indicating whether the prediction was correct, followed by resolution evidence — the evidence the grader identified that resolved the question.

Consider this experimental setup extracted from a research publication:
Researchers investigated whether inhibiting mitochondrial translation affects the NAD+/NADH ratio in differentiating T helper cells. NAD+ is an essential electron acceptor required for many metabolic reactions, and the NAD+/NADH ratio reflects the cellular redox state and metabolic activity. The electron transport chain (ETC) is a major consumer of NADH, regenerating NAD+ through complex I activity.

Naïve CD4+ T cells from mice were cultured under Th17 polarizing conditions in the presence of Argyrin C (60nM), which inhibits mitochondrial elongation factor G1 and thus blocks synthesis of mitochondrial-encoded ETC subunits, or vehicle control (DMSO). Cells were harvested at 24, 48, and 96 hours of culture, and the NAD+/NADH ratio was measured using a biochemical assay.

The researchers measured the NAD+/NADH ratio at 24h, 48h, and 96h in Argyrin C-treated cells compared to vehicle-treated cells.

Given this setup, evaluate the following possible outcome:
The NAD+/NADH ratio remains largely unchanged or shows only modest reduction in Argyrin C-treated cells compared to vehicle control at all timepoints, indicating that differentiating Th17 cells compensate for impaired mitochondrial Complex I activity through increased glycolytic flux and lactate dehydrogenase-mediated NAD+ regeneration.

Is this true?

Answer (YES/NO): NO